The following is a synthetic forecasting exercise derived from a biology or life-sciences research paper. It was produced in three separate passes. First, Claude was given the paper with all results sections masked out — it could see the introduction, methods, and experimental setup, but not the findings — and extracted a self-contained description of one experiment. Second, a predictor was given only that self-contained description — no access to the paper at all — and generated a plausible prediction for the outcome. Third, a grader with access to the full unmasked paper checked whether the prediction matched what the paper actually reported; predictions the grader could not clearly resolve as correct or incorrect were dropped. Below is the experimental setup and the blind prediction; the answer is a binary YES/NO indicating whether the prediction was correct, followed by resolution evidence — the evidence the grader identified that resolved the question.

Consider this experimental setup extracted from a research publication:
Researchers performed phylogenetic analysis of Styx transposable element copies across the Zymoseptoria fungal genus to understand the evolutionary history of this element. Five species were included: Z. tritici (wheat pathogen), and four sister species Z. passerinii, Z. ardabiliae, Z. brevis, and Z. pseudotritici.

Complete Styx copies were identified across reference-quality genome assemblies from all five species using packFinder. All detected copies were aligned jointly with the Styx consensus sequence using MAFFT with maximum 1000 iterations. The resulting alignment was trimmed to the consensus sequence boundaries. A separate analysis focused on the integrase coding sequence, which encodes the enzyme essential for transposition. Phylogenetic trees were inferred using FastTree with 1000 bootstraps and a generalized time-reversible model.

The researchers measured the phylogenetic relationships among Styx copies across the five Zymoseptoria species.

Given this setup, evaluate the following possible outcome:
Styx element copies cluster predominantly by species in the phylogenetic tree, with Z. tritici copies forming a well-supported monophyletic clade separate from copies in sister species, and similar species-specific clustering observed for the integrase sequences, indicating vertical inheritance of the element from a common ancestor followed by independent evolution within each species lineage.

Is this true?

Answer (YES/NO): NO